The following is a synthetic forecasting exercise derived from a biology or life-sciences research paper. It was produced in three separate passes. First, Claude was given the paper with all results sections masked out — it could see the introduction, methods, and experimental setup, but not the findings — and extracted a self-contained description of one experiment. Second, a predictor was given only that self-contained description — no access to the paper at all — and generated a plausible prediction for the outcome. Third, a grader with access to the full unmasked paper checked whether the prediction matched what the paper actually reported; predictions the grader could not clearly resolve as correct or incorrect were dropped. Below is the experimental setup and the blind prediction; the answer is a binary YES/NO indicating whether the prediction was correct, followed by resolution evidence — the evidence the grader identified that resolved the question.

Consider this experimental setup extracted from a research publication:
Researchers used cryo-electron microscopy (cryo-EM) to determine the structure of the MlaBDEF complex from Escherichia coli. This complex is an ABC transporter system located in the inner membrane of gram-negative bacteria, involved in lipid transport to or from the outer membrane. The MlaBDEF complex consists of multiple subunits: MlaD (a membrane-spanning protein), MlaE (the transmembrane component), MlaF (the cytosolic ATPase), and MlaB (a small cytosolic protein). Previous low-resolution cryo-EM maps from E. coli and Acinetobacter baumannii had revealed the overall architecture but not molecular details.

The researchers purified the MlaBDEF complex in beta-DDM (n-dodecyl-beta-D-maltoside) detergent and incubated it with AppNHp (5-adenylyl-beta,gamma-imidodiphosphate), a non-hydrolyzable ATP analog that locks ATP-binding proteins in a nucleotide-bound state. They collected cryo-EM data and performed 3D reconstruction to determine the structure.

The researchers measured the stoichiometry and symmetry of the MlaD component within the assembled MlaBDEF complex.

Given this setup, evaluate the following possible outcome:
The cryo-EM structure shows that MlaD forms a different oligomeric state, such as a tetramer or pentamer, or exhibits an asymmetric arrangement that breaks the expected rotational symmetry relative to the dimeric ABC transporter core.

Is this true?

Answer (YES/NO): NO